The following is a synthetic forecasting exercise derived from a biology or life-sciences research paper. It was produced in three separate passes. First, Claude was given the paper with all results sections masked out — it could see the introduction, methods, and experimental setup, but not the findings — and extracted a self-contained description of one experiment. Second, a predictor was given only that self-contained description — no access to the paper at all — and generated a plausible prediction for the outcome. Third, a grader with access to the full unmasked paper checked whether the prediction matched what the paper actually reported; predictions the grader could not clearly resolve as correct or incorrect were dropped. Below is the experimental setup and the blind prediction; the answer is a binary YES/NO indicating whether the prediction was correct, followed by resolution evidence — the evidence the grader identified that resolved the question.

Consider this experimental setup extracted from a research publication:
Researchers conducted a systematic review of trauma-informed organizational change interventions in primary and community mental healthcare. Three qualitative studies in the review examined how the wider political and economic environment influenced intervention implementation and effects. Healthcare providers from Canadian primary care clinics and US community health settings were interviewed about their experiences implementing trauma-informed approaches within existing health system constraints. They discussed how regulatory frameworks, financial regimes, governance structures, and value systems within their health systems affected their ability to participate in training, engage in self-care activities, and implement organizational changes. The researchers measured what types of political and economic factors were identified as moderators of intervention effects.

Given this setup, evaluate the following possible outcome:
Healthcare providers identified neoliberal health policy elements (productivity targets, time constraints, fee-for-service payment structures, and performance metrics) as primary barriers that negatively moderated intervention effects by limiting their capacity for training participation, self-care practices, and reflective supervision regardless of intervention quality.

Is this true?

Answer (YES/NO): NO